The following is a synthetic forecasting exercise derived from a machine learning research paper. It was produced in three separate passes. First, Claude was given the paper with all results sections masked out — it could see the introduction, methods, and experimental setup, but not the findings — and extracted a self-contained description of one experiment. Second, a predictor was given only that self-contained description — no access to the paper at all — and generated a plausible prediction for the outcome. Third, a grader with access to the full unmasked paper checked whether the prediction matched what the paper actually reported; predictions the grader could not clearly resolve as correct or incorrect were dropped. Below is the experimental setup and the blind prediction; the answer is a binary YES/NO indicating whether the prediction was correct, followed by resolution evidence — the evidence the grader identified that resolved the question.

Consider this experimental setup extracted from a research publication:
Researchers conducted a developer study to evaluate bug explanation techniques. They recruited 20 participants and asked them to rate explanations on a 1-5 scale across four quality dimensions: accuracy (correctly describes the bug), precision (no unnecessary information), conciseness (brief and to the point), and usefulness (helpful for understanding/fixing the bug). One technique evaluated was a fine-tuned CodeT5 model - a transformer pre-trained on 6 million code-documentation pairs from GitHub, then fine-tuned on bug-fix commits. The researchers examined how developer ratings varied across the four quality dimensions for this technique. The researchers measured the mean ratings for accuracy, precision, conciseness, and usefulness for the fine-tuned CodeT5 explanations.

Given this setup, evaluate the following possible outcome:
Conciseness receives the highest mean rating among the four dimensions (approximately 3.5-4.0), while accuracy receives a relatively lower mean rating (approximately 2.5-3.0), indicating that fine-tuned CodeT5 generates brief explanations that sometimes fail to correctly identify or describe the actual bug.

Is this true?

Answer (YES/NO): NO